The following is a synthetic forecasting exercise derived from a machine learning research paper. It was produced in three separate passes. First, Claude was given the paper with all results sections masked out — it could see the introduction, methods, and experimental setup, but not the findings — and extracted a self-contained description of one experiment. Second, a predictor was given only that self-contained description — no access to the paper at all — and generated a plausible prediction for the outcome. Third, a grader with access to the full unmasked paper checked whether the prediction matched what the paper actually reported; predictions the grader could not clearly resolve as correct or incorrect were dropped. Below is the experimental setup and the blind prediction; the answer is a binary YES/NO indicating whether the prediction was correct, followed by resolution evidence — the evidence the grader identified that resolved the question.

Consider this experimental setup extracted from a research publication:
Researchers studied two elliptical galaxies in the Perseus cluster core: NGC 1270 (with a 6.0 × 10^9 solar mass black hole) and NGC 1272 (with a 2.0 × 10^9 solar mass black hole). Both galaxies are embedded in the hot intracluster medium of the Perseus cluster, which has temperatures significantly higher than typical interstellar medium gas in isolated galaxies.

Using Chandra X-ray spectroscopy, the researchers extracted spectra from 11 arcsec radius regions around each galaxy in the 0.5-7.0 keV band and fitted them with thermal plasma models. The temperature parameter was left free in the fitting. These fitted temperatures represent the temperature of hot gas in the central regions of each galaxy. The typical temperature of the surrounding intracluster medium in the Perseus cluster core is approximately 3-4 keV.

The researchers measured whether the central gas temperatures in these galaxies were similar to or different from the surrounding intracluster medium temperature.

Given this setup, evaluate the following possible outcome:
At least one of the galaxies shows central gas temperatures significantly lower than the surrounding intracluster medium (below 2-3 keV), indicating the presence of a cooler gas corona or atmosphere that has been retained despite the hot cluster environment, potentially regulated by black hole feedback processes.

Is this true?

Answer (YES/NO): YES